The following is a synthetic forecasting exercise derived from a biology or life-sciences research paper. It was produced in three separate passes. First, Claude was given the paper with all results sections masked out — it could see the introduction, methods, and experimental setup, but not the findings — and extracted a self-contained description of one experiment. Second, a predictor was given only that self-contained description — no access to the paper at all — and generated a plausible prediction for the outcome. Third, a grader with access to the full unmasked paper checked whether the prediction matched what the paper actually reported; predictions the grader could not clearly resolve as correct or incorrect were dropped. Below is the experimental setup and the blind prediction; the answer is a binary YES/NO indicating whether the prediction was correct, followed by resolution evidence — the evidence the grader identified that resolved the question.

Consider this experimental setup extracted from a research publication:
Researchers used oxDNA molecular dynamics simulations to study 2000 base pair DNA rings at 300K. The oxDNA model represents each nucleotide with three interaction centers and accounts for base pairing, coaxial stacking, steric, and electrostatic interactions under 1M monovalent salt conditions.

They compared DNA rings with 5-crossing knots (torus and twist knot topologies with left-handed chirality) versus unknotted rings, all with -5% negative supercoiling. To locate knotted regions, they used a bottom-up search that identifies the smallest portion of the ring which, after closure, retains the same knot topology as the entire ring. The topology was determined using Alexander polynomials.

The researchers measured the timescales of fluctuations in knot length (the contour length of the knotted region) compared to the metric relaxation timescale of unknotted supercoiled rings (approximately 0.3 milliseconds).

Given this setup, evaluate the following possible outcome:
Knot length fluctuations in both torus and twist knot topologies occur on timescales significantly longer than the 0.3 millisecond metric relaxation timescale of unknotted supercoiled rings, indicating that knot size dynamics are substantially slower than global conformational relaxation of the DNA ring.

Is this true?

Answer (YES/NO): NO